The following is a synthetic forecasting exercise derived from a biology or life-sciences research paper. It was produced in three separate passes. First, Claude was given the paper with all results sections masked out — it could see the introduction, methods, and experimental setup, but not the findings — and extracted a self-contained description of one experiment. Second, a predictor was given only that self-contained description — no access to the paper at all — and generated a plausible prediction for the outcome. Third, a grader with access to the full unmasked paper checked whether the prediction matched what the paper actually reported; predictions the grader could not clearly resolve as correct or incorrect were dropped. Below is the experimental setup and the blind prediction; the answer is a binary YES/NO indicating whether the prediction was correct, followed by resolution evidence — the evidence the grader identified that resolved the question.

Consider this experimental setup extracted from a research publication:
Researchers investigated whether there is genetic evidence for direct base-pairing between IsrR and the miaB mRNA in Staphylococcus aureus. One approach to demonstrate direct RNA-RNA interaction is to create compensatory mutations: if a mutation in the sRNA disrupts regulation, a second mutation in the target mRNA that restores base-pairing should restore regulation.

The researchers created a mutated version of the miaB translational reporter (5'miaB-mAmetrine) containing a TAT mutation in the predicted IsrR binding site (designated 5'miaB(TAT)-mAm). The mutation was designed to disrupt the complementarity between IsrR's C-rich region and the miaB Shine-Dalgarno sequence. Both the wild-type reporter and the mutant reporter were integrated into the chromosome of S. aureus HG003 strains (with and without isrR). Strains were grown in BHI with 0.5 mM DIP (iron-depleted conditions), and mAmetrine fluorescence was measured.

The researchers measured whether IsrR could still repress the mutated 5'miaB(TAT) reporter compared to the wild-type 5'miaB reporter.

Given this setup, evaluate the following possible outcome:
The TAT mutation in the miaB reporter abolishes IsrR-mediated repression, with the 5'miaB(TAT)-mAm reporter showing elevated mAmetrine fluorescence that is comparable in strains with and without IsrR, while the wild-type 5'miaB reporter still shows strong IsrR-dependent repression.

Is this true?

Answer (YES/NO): YES